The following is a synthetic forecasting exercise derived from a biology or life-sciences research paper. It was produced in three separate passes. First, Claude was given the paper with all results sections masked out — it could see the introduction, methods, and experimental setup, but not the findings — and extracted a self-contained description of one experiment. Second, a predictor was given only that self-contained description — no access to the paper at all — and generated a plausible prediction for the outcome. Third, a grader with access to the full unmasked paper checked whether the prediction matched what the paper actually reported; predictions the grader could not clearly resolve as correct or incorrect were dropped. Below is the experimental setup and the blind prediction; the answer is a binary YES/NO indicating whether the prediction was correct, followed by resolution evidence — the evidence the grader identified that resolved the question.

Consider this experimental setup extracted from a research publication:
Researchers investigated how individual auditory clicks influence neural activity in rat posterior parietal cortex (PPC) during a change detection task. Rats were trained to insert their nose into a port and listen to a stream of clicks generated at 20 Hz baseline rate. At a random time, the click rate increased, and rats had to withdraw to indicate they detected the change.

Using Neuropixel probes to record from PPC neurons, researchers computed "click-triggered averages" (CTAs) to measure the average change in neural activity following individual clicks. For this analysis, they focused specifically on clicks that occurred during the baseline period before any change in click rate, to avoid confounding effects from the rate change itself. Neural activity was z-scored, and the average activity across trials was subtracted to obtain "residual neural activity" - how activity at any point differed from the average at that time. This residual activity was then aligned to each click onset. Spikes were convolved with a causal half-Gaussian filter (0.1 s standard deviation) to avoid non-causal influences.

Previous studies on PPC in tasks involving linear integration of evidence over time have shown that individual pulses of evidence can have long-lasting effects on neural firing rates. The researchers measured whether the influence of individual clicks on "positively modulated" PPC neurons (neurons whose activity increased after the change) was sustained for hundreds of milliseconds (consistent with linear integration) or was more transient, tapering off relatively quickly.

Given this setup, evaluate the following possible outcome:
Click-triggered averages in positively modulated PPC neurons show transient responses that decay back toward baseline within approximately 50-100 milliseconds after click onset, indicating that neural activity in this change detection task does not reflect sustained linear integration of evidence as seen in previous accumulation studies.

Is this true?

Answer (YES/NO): NO